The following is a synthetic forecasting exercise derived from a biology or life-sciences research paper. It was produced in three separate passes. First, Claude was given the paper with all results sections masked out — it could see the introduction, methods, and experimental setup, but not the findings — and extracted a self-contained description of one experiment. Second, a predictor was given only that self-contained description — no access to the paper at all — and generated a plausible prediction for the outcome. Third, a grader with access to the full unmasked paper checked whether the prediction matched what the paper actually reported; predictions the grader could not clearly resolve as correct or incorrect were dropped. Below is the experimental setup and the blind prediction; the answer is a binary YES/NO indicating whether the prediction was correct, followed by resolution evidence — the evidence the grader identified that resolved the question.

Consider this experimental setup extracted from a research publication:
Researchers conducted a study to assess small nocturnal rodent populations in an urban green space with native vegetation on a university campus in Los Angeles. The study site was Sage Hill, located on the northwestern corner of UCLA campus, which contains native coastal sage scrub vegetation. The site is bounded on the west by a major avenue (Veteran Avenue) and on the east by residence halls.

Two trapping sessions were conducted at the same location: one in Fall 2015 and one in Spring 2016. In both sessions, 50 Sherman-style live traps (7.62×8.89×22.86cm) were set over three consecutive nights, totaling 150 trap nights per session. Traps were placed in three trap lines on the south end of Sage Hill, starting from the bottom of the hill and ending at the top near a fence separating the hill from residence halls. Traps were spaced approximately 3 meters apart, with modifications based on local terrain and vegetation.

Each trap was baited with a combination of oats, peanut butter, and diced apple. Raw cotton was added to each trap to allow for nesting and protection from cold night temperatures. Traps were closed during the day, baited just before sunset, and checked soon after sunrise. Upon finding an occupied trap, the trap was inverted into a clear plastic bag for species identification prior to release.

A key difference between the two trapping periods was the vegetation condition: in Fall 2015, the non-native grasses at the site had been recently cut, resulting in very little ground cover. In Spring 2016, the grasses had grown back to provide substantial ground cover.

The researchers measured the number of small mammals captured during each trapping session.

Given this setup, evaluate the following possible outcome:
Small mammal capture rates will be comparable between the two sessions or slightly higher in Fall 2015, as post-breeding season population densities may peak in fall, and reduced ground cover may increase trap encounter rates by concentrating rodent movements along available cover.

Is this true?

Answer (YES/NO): NO